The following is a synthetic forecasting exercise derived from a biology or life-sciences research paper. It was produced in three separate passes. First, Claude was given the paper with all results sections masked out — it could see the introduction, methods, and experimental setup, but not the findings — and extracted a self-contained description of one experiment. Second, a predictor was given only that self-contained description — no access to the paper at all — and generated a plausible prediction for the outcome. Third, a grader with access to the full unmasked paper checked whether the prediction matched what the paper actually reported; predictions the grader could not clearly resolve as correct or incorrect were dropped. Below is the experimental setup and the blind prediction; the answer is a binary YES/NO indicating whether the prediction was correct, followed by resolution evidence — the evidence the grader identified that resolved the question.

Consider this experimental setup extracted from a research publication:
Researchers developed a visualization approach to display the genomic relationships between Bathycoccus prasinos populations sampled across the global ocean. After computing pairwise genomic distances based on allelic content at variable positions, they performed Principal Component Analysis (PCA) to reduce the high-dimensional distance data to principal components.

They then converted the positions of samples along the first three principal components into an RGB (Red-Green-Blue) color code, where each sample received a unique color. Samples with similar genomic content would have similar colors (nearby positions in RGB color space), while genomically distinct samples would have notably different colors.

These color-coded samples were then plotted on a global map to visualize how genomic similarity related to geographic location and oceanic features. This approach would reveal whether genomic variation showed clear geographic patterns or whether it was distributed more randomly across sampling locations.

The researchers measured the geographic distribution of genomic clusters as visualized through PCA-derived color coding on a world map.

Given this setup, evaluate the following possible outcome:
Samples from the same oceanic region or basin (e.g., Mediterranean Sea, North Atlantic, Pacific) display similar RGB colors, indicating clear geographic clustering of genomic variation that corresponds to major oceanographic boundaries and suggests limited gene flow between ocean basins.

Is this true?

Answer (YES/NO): NO